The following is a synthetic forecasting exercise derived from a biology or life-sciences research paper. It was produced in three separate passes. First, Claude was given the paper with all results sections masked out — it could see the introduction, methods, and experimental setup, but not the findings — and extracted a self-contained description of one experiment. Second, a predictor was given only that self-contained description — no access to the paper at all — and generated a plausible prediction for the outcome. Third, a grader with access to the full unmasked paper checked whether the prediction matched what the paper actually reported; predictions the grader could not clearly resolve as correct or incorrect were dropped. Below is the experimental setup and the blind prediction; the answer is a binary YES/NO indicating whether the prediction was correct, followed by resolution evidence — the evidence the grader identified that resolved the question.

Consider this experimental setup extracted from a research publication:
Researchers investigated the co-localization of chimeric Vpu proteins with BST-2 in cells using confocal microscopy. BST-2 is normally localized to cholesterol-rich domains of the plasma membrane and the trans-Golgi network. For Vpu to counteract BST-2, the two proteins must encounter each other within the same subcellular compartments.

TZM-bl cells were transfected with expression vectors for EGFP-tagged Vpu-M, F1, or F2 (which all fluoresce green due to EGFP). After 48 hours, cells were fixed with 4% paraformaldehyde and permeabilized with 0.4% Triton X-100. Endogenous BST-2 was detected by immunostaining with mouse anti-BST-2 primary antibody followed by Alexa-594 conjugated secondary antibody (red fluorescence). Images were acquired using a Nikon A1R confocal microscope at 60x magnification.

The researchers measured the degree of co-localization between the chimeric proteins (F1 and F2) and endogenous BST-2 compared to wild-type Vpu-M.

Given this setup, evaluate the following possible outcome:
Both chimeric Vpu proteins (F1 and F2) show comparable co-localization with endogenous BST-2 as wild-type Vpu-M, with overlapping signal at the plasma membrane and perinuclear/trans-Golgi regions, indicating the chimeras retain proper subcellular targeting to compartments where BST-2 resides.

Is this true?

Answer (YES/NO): YES